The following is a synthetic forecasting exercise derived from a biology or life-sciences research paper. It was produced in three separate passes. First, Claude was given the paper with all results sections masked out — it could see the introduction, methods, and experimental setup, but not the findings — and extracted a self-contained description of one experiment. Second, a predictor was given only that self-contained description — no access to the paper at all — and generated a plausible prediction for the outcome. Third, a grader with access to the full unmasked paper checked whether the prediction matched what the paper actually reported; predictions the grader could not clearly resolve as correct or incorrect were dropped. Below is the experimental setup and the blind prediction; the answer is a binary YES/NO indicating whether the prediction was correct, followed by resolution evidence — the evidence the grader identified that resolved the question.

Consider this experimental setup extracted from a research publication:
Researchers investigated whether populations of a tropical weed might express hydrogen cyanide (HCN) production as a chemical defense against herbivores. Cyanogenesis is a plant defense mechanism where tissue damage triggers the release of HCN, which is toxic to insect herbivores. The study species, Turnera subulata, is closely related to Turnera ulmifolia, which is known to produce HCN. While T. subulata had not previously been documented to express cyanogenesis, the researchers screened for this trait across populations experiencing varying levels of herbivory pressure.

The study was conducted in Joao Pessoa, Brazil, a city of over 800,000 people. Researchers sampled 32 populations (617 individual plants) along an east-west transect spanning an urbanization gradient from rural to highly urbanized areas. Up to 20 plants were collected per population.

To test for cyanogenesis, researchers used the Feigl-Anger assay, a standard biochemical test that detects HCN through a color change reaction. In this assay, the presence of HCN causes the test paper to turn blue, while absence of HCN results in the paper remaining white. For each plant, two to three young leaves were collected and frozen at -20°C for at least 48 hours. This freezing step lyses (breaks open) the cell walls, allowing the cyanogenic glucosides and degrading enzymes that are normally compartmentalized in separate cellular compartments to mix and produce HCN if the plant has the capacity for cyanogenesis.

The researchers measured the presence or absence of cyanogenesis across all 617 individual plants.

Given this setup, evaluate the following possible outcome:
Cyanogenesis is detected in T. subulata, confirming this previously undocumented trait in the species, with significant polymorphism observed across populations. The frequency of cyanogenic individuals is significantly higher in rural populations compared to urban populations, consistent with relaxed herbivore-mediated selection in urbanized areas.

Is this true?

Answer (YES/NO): NO